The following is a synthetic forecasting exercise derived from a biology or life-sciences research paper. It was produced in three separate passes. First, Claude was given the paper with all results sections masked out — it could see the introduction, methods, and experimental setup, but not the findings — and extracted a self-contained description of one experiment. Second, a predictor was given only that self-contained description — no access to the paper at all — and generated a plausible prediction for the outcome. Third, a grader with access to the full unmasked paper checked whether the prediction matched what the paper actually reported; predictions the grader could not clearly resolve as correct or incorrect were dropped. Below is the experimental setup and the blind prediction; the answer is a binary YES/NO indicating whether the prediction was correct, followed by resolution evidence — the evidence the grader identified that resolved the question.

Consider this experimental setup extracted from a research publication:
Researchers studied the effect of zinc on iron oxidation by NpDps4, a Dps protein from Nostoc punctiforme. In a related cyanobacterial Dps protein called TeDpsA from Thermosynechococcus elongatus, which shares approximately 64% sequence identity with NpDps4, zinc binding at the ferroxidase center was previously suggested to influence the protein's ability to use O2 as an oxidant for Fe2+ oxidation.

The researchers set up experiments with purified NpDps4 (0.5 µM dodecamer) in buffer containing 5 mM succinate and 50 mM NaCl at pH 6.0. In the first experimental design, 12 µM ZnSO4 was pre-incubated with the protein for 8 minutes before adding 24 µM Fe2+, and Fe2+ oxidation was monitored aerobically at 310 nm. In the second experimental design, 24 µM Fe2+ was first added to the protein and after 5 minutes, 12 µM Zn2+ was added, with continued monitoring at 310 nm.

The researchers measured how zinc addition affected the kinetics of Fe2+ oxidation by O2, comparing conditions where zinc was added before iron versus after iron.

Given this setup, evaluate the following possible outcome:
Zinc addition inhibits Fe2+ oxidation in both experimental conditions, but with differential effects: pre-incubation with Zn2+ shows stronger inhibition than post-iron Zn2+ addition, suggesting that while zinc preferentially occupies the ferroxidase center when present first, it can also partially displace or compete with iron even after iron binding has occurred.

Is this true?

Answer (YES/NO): NO